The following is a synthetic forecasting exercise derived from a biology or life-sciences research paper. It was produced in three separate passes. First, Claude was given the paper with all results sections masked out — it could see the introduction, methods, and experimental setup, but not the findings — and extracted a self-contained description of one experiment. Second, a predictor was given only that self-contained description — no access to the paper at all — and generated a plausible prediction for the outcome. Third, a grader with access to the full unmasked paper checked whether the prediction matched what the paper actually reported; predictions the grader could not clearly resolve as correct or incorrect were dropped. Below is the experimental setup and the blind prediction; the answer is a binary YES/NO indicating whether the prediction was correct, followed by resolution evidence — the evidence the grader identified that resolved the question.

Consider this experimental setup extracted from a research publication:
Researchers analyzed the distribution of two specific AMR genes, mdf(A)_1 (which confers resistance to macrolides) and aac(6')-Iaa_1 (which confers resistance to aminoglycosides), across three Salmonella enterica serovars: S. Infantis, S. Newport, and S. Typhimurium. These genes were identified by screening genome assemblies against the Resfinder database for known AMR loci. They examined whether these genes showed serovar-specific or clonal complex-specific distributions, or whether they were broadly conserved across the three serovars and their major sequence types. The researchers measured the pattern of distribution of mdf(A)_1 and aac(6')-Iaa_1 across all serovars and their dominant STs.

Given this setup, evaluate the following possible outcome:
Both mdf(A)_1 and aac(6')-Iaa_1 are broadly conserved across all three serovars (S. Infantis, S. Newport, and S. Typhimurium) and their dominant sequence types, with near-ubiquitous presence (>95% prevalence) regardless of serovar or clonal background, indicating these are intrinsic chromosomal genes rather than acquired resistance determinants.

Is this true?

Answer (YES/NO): NO